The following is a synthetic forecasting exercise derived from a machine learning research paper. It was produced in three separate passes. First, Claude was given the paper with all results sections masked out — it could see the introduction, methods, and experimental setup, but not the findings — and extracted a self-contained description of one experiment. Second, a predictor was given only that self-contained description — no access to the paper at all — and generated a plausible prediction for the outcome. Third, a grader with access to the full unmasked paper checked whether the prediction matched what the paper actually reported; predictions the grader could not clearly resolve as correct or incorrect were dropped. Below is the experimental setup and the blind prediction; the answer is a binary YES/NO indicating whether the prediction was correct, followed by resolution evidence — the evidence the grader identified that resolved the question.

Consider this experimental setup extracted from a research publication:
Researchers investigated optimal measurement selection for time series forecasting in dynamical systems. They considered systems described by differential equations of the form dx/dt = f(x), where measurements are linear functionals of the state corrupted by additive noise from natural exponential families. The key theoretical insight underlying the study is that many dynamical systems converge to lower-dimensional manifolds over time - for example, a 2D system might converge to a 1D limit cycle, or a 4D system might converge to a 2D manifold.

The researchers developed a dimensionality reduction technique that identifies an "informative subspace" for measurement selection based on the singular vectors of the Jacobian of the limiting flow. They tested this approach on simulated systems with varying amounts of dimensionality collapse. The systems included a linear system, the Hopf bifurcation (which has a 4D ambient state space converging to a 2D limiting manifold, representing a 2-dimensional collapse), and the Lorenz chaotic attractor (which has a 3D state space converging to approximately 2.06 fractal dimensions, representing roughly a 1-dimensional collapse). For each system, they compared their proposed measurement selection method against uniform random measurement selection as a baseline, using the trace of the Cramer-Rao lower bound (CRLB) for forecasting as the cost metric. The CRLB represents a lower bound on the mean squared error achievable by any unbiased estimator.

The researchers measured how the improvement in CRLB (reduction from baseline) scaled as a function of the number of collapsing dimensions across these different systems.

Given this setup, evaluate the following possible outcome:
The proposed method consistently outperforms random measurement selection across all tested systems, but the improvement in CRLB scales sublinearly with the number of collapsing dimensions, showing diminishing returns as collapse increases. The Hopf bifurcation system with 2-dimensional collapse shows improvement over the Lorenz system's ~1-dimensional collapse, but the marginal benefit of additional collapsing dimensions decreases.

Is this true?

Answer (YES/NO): NO